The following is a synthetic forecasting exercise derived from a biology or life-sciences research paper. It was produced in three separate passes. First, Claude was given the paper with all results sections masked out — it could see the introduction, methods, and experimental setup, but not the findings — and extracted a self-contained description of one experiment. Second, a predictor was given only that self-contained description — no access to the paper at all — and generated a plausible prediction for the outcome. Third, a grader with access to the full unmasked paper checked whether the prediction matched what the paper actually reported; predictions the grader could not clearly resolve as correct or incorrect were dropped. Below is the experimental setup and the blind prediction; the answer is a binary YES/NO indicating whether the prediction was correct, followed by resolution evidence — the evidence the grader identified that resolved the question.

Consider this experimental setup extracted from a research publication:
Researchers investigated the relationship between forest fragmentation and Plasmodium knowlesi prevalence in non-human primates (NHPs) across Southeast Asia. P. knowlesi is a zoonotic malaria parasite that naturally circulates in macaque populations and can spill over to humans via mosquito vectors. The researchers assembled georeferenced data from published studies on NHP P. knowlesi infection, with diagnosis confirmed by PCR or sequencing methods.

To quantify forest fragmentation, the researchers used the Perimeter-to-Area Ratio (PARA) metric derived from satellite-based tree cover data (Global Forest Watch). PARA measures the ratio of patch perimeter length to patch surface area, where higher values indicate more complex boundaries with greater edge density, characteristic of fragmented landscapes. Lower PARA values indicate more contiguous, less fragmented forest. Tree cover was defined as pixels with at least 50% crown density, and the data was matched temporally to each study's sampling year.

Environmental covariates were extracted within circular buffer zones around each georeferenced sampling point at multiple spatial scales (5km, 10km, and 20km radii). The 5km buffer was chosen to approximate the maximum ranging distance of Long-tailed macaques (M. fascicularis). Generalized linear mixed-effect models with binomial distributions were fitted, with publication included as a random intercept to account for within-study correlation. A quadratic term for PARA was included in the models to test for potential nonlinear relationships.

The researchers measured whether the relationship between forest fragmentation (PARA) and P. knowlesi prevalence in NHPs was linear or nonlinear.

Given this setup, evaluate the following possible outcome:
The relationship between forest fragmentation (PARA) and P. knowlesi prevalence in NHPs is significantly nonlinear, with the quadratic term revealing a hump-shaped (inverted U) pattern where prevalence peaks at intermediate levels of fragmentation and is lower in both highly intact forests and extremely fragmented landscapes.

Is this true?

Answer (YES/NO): YES